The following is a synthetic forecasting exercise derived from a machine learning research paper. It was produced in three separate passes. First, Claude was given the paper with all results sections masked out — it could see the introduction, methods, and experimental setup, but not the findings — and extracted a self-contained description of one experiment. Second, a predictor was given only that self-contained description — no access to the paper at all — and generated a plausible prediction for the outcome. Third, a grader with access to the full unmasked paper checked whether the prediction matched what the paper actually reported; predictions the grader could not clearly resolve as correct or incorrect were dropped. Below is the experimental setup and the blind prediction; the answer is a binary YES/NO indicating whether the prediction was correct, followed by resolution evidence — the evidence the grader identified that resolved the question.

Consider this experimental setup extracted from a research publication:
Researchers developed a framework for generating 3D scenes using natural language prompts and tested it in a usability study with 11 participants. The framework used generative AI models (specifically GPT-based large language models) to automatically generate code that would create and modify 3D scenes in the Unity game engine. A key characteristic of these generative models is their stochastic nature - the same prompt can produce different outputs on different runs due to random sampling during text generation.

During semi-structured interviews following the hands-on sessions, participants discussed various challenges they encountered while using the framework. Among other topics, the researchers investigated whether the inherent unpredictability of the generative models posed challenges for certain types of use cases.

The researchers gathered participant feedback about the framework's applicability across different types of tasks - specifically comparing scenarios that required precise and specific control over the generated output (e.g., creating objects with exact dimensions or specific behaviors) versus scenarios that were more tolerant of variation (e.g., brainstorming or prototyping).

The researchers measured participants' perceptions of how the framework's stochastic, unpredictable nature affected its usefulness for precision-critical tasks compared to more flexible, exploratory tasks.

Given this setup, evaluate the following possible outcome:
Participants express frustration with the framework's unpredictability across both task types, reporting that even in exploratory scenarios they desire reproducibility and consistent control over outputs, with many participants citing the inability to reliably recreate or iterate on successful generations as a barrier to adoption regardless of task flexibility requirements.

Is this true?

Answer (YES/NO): NO